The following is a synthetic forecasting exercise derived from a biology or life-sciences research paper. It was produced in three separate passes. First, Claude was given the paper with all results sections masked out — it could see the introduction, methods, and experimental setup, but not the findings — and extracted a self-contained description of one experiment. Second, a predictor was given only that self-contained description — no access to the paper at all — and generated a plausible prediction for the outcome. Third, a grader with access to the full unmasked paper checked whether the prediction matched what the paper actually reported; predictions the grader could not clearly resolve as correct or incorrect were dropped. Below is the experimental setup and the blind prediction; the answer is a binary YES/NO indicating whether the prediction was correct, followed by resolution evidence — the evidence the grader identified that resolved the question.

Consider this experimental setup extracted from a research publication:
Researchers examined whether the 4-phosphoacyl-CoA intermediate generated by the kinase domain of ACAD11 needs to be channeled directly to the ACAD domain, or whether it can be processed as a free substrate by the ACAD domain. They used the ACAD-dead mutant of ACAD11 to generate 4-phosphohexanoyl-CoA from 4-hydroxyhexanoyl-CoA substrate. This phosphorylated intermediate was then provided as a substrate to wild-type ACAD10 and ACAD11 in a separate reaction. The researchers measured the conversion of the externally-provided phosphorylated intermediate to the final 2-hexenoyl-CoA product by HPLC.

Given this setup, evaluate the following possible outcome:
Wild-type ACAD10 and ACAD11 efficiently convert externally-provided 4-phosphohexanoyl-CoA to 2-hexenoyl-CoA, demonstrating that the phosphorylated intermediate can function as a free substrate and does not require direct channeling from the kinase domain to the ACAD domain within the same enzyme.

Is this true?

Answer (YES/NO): YES